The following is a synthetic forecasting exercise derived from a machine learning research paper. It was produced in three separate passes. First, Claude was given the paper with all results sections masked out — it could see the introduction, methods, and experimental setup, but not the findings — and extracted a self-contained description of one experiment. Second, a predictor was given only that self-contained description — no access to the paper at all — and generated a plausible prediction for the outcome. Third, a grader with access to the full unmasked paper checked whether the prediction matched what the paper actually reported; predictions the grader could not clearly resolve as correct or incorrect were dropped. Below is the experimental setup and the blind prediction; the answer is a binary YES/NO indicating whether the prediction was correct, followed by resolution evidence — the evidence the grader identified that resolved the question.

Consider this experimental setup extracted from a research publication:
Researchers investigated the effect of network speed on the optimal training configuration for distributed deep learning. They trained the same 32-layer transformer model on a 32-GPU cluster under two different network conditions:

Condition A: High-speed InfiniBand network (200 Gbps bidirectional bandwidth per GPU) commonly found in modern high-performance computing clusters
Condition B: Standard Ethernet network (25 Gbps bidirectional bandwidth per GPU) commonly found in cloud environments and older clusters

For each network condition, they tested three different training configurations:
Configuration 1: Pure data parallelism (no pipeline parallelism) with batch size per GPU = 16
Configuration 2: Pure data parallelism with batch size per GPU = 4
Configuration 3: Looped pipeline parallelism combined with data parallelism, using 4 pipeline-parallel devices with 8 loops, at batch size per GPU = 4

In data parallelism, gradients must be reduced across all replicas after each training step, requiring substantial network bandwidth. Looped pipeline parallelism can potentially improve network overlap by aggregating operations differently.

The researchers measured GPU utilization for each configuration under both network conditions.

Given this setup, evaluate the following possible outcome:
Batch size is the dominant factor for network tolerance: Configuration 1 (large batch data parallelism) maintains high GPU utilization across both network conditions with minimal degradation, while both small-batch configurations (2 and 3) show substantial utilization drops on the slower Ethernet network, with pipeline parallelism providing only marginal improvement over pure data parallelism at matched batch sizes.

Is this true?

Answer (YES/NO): NO